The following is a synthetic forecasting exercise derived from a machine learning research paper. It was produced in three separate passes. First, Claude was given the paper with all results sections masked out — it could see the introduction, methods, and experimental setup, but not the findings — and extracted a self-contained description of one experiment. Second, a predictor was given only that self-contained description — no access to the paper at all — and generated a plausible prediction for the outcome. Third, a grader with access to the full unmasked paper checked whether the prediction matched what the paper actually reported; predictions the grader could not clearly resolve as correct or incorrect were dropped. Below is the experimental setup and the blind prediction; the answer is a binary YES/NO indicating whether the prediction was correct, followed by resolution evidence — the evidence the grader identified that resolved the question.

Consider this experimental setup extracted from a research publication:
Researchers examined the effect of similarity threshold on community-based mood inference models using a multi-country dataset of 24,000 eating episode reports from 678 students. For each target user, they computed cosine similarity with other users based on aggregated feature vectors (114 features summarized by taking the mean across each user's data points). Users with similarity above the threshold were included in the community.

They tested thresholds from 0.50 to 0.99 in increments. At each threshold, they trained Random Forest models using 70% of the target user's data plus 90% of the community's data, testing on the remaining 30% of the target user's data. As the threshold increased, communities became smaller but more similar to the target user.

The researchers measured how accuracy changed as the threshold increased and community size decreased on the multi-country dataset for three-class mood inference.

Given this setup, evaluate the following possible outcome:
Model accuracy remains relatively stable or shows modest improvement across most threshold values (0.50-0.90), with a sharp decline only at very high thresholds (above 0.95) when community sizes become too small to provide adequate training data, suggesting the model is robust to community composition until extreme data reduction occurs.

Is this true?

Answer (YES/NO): YES